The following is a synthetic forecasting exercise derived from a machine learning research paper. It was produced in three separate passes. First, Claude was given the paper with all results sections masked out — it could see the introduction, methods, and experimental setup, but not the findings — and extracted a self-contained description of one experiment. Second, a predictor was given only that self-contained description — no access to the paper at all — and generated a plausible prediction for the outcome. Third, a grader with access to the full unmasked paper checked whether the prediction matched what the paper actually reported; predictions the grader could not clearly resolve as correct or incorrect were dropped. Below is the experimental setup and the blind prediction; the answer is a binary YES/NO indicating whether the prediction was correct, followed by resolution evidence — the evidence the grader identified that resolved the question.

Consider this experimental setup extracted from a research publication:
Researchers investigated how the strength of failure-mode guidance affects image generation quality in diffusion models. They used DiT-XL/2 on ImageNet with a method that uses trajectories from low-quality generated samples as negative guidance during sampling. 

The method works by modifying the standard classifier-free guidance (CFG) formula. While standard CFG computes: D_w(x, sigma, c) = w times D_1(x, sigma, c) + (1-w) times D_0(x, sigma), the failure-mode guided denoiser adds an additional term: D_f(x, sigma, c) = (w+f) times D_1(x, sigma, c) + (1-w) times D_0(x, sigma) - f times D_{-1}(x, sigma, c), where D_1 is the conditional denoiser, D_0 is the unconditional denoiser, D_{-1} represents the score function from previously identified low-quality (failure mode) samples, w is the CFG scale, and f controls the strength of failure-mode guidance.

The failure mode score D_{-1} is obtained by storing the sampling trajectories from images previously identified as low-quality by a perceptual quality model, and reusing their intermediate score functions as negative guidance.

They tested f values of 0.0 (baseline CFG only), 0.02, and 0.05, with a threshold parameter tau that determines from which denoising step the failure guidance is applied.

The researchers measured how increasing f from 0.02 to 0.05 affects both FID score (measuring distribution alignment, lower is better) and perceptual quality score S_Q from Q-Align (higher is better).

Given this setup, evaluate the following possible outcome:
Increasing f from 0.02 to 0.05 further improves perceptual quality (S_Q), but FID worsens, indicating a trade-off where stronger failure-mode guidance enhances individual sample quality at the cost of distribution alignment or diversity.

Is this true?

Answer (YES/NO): YES